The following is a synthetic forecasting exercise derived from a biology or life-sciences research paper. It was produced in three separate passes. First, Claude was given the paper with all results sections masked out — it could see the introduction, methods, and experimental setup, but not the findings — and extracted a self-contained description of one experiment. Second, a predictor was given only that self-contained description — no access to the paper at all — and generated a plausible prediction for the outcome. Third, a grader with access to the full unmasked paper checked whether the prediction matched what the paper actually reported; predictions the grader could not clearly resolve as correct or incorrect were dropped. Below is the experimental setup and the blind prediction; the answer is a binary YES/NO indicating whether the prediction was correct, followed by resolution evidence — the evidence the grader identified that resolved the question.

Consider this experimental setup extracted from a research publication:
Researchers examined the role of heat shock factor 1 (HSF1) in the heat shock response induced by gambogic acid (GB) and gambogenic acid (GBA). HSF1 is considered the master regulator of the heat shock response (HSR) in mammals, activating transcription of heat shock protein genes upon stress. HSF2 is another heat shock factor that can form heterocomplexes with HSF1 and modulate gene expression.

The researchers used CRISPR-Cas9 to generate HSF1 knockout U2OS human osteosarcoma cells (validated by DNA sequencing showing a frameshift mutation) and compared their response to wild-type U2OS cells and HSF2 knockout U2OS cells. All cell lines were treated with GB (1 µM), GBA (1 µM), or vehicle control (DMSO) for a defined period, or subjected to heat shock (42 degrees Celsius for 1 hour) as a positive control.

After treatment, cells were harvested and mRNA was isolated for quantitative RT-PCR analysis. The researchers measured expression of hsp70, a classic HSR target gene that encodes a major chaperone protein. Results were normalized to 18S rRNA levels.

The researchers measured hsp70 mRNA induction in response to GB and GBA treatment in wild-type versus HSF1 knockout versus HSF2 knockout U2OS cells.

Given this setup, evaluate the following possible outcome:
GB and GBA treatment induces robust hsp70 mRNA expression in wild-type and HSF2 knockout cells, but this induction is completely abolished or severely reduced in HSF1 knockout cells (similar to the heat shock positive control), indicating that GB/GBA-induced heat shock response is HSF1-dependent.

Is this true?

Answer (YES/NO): YES